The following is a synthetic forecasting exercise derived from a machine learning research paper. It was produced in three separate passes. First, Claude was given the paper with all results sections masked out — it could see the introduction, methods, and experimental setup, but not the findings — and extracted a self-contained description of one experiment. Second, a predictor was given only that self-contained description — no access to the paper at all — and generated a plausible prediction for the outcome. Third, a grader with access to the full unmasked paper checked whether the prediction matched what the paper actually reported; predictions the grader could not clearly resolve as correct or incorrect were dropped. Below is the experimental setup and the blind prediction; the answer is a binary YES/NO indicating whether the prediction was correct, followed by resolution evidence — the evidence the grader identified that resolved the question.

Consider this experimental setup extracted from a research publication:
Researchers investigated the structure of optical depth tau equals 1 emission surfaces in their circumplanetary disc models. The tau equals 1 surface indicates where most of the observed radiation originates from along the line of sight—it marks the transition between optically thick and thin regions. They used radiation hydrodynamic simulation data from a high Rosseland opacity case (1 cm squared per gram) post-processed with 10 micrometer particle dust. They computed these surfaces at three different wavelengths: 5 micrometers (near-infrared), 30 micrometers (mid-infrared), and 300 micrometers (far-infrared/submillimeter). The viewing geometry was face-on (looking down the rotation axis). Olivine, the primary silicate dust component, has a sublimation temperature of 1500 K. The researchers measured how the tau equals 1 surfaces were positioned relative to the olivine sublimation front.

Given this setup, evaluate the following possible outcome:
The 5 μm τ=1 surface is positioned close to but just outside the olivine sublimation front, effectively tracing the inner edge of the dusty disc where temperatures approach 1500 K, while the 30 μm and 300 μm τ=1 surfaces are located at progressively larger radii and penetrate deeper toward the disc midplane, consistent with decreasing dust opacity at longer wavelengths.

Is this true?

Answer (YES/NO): NO